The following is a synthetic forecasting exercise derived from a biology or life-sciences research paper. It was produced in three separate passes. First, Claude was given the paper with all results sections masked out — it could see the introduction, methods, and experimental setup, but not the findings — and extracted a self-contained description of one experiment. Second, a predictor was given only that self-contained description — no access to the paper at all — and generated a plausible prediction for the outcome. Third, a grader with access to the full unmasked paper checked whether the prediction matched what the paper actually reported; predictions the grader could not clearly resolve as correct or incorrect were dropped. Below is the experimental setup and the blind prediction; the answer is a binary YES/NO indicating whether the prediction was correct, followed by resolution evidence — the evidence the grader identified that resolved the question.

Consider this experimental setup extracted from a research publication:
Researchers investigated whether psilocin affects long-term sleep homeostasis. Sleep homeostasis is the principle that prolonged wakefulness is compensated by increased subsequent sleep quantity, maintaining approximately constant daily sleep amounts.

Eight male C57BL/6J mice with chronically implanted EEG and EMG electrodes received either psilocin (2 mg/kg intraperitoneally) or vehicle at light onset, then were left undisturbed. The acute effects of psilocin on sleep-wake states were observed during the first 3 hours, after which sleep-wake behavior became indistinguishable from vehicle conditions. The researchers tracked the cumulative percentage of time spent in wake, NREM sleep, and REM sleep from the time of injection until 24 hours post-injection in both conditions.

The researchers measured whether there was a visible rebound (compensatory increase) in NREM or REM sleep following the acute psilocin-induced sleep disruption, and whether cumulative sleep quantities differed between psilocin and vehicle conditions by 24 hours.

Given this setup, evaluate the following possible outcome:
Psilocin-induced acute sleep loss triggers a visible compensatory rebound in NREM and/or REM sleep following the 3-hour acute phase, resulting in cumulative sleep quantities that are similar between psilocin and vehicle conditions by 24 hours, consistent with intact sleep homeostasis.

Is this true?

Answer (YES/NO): NO